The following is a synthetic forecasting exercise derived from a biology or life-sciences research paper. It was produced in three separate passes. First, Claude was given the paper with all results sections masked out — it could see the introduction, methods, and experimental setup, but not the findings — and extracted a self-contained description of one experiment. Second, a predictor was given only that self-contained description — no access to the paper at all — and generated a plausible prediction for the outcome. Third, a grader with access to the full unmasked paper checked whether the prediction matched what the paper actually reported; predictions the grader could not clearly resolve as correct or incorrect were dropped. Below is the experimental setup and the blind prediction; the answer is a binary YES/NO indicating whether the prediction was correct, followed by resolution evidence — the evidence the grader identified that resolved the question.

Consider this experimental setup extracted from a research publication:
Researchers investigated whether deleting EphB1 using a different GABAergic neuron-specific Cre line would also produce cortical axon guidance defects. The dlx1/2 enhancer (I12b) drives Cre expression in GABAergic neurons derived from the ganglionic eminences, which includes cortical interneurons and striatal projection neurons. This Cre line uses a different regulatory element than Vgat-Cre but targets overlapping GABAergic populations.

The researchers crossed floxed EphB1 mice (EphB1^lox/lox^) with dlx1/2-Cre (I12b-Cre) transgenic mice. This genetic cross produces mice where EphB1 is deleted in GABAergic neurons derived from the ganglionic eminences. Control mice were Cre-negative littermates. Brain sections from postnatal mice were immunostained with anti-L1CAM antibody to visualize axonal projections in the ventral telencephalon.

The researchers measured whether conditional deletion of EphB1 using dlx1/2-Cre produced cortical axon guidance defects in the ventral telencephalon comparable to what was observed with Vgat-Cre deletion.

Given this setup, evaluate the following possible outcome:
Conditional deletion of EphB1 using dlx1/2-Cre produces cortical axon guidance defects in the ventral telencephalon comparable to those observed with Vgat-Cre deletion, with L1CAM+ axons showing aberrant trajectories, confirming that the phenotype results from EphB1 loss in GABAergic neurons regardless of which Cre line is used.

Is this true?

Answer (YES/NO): YES